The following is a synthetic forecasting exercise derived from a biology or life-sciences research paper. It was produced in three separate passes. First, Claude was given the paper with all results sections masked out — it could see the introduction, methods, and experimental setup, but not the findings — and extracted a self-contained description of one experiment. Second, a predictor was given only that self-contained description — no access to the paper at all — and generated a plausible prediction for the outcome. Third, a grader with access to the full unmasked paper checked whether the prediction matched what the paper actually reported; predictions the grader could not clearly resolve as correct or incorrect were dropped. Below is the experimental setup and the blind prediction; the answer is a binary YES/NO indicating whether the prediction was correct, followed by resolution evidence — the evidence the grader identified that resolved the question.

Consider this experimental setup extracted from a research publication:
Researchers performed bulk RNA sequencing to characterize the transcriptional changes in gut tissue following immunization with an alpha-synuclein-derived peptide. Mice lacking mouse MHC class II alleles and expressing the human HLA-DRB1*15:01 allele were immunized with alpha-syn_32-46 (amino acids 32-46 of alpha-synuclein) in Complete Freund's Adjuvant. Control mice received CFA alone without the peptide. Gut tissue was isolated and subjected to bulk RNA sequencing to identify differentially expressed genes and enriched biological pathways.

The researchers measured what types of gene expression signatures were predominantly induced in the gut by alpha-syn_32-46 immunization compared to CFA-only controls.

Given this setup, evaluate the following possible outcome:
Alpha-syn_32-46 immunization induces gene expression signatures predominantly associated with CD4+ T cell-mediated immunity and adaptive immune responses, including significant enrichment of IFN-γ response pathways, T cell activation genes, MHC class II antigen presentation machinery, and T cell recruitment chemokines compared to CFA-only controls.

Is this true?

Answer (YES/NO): NO